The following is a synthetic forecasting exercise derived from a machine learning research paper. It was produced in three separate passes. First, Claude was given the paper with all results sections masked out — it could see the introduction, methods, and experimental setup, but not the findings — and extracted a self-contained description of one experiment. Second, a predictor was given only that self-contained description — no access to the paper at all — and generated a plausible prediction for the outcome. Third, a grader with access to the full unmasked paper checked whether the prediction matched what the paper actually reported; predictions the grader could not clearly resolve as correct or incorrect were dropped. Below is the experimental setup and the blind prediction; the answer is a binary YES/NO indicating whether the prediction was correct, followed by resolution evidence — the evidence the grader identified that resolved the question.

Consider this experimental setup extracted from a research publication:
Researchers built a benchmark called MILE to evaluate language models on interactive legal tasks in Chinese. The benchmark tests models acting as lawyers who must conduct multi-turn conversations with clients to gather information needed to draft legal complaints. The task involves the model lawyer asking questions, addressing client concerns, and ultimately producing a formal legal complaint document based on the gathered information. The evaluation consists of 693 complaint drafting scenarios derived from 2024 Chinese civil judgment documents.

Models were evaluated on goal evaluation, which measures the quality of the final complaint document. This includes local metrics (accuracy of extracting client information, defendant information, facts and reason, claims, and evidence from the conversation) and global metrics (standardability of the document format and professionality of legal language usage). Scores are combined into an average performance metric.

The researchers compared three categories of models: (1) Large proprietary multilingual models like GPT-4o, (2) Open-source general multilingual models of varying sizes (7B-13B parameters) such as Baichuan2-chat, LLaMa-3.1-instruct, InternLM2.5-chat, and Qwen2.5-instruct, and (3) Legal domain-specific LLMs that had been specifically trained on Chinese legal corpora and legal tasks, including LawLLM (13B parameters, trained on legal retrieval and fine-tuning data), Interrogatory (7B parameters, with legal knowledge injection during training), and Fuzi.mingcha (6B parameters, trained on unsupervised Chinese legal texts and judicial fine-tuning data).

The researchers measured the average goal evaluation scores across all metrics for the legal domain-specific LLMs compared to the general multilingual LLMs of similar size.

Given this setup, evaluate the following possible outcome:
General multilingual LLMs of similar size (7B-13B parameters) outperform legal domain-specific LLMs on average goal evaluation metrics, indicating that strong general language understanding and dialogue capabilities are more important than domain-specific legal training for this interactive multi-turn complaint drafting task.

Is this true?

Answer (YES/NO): YES